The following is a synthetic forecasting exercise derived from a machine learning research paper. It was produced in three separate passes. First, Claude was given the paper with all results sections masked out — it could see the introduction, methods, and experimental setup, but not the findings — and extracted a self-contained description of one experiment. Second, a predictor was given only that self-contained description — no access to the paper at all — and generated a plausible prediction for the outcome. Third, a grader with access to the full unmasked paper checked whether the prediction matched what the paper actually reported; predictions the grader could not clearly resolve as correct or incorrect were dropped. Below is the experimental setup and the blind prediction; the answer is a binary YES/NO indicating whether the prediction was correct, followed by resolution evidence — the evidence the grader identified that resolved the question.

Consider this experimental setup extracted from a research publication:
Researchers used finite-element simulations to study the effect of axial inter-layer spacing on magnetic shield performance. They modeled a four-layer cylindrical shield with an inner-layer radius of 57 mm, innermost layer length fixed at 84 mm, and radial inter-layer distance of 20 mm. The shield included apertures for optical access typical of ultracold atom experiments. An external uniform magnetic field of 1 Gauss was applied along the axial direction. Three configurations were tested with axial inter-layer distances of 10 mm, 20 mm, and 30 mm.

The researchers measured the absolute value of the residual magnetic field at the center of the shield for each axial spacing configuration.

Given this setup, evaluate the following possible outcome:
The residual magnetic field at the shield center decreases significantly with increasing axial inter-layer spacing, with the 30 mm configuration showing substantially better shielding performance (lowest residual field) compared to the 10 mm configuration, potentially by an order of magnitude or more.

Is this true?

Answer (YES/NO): YES